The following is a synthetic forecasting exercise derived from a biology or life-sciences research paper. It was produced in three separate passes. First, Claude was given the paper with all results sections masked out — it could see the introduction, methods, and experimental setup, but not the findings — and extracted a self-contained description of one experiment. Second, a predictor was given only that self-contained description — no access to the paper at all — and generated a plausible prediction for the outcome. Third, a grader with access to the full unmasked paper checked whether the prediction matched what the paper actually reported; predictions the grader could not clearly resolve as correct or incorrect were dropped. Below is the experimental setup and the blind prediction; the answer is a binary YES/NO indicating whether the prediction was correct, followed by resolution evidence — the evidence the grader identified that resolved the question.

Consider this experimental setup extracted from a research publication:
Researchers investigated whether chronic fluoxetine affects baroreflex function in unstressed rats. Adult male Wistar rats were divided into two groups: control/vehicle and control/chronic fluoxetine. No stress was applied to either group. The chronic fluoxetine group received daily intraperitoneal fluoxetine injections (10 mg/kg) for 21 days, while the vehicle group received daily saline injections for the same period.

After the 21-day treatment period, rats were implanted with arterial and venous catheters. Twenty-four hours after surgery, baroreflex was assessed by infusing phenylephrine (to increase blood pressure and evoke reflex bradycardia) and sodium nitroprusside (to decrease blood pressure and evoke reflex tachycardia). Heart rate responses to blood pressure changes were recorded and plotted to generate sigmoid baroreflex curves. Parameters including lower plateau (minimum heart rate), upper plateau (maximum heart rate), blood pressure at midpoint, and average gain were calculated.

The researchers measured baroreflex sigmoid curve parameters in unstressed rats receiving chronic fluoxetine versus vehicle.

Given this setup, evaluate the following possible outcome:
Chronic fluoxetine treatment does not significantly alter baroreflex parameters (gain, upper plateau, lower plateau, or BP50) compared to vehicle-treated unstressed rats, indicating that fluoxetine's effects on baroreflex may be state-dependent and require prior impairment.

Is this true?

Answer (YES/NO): NO